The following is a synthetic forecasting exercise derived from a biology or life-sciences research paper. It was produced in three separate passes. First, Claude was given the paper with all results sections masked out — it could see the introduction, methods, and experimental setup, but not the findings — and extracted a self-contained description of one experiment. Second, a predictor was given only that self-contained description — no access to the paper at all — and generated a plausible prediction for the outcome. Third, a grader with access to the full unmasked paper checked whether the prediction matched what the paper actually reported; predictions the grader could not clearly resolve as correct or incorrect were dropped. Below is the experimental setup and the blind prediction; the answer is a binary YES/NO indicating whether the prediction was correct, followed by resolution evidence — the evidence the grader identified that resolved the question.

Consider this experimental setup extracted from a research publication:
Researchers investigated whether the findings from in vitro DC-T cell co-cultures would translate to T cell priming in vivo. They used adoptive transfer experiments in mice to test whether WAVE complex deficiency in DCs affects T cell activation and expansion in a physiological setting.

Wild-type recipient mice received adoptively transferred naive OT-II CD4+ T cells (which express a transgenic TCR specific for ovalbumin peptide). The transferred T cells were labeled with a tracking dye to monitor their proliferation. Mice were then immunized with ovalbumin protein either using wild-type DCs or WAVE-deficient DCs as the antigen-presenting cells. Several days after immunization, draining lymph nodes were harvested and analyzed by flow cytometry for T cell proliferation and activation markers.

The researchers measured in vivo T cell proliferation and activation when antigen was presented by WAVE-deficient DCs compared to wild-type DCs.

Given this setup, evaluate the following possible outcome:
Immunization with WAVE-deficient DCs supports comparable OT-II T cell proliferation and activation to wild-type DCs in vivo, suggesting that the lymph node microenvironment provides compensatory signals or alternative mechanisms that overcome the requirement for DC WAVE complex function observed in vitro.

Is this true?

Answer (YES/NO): NO